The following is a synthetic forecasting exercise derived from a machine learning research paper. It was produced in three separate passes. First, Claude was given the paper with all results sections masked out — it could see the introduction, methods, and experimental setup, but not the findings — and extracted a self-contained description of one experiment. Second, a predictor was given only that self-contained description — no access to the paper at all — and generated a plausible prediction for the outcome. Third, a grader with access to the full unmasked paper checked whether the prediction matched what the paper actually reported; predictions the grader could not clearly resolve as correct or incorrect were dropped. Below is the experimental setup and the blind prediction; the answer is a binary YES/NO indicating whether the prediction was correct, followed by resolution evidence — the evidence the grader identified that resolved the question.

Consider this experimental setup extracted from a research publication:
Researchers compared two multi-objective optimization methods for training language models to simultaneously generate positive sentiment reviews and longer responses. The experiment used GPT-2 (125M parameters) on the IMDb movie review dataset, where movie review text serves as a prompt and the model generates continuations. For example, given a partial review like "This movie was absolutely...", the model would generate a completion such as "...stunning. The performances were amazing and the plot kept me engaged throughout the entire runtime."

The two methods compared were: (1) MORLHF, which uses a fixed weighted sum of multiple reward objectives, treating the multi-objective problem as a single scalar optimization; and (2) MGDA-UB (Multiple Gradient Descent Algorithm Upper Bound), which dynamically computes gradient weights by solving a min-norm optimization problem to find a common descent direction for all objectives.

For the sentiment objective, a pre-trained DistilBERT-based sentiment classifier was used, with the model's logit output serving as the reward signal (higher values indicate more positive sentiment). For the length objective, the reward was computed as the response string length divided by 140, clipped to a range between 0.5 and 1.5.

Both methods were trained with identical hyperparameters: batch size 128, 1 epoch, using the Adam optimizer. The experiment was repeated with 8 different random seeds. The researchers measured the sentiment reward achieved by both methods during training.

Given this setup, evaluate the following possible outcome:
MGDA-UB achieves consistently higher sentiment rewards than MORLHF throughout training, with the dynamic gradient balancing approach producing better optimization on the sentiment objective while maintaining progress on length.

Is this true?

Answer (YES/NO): NO